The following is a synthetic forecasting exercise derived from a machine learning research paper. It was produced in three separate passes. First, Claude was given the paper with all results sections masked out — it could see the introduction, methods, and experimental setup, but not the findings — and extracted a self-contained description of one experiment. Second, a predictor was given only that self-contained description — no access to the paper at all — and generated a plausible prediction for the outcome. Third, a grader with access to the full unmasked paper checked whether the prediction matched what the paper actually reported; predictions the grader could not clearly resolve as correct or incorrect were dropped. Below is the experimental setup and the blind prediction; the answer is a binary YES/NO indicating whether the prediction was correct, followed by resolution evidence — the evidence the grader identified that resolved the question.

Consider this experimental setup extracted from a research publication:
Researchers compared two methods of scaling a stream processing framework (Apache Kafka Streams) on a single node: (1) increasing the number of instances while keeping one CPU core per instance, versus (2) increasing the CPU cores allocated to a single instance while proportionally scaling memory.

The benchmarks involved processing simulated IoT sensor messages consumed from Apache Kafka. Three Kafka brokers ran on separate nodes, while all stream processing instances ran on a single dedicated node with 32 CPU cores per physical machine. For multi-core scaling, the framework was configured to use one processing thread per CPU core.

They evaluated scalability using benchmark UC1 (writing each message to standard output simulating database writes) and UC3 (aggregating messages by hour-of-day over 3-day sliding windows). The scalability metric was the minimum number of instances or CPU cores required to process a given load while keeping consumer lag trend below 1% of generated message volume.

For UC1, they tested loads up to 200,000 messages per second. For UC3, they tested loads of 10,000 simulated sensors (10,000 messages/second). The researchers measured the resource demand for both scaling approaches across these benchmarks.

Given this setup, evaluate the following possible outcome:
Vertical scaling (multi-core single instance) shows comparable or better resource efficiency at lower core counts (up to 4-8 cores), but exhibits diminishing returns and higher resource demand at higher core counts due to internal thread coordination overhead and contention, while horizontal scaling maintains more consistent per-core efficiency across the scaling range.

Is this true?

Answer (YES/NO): NO